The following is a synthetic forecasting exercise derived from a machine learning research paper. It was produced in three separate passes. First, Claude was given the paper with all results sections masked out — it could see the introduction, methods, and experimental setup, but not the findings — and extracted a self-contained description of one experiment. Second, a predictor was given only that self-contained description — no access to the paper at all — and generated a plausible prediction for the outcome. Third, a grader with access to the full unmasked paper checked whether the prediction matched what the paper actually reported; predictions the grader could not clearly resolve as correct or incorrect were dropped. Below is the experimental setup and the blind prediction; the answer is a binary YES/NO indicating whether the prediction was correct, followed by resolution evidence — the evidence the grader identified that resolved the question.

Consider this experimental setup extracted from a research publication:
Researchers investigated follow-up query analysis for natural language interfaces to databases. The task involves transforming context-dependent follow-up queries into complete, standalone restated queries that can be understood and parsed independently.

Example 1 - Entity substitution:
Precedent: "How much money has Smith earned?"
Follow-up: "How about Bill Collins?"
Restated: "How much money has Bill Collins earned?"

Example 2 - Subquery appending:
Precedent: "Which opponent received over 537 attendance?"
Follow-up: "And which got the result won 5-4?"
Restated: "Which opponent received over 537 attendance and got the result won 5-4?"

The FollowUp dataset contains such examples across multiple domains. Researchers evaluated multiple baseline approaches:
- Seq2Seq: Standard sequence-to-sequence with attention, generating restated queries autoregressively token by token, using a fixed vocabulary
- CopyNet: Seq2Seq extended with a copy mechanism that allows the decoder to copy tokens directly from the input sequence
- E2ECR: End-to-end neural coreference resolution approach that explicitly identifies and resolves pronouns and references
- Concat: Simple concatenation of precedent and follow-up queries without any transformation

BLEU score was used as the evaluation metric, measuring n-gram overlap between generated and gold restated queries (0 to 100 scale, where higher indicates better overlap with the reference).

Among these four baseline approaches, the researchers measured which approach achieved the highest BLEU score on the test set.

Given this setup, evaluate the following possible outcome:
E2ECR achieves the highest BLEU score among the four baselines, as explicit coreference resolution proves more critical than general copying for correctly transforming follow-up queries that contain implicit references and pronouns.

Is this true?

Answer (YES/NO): YES